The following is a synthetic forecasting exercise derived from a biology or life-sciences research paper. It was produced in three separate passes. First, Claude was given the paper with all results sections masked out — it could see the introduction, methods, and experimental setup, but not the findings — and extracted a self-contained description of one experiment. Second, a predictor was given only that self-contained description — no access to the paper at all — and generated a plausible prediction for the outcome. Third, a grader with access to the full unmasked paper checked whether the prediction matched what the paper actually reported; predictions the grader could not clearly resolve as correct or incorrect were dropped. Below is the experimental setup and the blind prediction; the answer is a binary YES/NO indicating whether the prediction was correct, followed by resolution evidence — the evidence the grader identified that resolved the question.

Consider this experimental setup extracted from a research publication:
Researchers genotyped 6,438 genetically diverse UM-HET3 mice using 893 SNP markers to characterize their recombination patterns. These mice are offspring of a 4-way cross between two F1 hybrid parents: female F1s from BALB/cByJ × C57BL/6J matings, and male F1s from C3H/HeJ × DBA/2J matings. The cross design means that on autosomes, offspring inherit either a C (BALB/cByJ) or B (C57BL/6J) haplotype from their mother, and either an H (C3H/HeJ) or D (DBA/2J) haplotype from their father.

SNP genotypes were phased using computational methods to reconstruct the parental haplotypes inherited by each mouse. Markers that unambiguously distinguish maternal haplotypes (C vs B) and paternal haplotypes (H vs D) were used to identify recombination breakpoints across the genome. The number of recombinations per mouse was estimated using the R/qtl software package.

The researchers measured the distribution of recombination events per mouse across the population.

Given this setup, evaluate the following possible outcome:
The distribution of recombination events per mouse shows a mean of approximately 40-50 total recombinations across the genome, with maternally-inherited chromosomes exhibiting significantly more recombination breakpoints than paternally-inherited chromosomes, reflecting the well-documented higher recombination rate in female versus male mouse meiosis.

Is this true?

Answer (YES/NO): NO